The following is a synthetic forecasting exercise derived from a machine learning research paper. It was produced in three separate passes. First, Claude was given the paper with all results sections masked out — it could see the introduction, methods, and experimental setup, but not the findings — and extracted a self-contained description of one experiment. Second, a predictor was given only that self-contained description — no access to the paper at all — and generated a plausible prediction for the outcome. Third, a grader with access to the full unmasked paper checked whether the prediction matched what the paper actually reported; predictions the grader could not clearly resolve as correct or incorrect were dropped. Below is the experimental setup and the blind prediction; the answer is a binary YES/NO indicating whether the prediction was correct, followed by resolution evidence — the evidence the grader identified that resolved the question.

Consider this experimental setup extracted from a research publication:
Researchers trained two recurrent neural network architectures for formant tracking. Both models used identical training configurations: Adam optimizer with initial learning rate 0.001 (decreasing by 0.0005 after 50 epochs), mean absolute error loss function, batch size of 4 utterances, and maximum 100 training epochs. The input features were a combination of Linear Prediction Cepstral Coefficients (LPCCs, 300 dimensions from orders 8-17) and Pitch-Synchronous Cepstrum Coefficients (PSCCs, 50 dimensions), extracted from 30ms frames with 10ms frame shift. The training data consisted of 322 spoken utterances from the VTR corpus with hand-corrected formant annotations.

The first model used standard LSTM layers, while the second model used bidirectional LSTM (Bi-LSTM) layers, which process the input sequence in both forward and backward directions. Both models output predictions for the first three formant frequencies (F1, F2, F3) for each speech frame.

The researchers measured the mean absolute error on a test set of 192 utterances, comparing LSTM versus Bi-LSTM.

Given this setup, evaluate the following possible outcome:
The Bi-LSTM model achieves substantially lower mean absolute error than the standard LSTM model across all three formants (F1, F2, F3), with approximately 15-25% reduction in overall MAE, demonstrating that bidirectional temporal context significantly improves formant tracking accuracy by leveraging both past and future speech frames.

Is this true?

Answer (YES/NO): NO